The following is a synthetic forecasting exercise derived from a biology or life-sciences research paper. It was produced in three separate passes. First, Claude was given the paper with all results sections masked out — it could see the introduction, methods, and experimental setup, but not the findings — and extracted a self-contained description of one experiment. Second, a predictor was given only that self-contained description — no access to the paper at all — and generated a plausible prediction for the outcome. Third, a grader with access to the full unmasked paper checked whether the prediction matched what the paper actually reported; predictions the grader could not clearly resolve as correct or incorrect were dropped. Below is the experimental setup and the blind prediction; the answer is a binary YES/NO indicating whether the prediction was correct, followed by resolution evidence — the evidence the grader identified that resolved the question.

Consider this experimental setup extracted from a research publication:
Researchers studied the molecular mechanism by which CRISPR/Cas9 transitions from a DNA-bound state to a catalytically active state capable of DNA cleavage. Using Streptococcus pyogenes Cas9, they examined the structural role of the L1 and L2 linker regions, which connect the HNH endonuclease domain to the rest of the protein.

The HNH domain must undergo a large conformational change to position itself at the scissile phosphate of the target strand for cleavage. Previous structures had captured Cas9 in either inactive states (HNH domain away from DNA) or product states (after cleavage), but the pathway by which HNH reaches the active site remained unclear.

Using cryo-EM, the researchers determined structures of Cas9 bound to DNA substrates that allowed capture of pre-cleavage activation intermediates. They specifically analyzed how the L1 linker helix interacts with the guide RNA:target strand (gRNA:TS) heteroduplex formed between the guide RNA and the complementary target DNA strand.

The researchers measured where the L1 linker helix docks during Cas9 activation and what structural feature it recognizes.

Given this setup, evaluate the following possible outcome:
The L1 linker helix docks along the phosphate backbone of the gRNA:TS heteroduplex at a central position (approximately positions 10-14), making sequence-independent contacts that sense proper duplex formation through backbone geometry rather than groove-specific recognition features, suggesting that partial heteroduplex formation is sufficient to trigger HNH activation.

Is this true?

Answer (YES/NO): NO